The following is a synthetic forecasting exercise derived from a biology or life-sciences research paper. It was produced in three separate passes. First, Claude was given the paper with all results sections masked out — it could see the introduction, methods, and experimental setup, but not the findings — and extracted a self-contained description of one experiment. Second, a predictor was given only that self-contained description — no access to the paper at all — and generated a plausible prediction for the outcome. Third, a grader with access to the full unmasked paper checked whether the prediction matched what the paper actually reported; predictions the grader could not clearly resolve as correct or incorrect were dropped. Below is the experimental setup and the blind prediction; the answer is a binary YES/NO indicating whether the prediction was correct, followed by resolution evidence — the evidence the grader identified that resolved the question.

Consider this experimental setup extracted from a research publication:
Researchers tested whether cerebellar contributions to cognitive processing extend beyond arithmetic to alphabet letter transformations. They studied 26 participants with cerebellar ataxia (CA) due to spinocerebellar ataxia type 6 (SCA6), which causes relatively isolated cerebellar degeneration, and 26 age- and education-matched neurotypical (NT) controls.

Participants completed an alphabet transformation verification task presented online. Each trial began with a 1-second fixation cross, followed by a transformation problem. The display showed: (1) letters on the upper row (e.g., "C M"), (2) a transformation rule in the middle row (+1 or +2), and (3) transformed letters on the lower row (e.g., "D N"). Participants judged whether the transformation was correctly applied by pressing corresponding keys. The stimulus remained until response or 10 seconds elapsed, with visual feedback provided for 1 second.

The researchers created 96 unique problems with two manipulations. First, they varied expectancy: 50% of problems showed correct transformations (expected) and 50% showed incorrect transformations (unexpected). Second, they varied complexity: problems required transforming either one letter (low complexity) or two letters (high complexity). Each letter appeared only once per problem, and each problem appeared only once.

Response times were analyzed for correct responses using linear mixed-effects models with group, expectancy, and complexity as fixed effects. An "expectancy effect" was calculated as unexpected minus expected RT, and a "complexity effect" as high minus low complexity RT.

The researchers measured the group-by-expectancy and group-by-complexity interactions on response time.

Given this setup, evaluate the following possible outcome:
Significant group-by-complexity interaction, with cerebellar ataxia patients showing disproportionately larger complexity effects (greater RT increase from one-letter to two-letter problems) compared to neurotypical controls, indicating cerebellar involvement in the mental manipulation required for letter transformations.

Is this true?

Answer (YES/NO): NO